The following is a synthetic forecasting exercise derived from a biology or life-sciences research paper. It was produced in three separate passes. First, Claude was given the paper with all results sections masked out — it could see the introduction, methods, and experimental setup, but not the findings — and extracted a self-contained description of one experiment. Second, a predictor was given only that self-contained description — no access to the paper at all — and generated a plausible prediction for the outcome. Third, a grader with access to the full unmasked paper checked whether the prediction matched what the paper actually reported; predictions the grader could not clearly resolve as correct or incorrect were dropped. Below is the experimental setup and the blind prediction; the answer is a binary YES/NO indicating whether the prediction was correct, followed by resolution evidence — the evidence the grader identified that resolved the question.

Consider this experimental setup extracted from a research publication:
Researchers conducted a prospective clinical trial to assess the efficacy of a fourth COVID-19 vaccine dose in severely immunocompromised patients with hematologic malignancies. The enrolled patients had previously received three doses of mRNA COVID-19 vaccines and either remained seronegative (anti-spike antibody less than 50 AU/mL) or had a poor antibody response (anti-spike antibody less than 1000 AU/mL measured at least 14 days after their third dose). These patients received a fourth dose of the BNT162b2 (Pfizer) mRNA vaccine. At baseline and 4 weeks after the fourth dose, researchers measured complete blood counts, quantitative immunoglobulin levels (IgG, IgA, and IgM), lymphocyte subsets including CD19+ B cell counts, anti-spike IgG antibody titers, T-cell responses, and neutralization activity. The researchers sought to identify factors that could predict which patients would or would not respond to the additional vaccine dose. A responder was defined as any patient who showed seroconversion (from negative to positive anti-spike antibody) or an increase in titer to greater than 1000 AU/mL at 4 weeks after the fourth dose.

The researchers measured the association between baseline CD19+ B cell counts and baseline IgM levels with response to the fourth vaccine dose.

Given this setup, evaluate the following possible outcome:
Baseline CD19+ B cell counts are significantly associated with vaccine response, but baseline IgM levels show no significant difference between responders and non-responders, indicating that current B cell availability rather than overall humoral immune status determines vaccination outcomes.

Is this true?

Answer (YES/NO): NO